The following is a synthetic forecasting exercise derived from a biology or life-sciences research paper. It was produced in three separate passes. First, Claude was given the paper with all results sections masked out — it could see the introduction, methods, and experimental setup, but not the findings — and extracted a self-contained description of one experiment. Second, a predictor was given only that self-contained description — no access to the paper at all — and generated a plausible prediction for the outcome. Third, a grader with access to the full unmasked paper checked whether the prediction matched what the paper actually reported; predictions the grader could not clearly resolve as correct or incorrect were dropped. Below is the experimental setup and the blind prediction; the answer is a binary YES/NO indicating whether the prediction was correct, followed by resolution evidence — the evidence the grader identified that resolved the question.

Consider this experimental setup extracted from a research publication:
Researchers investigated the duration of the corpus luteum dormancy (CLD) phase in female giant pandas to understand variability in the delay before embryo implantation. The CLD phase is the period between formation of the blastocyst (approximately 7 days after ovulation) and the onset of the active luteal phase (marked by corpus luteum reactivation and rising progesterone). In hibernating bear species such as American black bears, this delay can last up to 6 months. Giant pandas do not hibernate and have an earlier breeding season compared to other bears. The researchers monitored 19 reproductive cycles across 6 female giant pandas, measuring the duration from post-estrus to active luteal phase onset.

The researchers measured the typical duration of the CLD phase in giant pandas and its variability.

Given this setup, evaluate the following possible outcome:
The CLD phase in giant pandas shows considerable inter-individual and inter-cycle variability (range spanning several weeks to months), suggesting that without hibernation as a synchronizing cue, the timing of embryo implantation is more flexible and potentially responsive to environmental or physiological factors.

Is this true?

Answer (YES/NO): YES